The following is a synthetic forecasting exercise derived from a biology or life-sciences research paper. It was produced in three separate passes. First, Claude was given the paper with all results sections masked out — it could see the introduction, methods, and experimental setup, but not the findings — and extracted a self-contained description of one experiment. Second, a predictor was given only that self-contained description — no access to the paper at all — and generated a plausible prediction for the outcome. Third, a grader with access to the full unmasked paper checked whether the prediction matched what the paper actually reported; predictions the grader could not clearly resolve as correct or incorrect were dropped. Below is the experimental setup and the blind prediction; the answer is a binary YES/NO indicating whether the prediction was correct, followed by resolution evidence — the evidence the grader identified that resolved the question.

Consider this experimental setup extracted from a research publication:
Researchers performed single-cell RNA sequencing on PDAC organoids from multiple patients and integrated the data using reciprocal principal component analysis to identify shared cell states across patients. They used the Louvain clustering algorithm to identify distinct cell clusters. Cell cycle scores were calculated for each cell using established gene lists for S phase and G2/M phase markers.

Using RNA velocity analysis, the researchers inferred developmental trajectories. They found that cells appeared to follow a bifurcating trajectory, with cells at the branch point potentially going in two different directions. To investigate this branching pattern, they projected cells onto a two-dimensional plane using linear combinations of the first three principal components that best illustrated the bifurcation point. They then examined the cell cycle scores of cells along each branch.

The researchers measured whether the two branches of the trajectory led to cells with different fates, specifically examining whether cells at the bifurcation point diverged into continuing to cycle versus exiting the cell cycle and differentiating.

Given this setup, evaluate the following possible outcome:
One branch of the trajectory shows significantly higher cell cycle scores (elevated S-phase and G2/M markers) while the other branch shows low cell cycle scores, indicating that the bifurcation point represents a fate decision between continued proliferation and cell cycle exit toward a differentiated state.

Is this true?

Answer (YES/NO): YES